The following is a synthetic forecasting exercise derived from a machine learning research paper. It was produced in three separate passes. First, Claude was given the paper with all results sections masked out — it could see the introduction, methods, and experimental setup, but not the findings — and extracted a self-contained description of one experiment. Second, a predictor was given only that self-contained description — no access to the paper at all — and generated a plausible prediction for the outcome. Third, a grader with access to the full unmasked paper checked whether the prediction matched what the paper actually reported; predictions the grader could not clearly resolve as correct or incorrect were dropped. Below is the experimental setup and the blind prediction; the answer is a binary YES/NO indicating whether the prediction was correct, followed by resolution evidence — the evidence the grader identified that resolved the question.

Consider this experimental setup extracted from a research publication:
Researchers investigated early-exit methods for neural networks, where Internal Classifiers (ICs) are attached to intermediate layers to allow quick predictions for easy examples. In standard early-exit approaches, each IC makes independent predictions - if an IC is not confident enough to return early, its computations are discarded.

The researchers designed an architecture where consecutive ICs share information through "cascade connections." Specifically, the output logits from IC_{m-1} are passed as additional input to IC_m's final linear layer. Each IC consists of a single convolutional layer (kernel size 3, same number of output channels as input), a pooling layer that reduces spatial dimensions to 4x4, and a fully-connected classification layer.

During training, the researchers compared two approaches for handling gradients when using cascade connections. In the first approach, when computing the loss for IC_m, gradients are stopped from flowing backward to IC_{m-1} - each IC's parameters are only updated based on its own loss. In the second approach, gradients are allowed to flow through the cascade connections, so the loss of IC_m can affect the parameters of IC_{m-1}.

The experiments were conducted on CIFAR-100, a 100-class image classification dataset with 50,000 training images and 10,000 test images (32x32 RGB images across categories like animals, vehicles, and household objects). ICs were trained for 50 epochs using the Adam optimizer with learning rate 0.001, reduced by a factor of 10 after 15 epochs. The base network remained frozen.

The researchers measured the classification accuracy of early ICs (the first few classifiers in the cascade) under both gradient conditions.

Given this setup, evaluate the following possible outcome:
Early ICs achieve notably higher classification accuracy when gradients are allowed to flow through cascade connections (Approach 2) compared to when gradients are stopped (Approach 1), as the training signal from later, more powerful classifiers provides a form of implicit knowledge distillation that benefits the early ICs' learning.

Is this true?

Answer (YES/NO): NO